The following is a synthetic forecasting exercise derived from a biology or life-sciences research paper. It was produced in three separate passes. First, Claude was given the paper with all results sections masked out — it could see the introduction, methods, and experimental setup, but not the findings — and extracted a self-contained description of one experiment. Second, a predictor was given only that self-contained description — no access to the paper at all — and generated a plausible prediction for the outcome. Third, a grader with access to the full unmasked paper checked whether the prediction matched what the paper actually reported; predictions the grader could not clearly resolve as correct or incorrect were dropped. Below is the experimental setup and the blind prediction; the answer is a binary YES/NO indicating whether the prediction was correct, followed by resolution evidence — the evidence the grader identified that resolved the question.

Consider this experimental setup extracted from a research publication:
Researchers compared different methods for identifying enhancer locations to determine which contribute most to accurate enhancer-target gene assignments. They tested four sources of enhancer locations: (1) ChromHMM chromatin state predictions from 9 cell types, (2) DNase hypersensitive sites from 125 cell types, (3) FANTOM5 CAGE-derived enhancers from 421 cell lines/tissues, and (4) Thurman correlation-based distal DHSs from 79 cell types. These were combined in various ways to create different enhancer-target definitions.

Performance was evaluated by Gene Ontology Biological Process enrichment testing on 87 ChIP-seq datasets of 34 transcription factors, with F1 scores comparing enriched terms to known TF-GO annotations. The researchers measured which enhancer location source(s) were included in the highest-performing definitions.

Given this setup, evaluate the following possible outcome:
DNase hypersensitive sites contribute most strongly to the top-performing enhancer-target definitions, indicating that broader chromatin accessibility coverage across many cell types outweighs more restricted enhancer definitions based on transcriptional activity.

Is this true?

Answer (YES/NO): NO